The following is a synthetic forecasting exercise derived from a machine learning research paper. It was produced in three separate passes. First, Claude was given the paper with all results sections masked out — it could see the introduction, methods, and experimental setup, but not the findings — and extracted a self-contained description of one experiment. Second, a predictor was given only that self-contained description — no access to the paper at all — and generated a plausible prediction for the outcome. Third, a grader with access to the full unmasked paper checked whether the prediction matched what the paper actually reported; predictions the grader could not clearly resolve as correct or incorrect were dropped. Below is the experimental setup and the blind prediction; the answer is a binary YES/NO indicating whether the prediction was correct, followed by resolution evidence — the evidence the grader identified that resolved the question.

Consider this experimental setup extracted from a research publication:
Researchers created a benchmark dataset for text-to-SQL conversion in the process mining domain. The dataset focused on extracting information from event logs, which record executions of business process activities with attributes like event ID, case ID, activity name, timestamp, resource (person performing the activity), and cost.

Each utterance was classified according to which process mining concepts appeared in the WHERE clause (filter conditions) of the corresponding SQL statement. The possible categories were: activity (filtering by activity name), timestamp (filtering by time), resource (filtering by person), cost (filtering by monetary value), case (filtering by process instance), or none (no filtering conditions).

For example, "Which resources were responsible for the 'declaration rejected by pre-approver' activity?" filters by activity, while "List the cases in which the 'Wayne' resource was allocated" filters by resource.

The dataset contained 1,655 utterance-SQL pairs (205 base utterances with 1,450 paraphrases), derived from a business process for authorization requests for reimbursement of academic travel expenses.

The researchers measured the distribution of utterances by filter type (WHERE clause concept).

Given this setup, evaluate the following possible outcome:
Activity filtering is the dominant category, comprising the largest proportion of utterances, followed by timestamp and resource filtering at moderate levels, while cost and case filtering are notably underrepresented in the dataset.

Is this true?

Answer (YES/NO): NO